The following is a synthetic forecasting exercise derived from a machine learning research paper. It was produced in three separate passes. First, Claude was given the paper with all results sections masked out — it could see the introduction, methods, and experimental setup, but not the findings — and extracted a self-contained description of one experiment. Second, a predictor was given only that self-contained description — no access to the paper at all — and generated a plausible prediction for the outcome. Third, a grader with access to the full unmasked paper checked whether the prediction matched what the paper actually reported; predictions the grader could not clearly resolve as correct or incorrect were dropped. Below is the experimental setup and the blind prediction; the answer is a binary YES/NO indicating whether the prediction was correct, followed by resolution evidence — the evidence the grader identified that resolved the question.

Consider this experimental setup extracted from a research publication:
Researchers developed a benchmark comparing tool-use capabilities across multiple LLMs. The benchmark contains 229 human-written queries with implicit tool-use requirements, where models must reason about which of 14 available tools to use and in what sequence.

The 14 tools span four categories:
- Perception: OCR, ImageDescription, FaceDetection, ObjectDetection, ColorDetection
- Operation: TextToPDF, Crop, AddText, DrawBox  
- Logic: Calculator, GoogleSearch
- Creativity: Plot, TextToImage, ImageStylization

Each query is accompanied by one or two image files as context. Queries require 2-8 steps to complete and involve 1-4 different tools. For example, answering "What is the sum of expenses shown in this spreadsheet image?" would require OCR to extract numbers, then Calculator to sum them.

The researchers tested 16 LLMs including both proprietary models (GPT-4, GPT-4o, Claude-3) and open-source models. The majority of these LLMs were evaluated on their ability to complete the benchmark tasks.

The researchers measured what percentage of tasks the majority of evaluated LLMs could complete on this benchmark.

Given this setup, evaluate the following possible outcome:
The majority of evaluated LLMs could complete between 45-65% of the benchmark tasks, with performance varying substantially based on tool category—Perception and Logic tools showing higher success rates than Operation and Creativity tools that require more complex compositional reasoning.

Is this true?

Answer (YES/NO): NO